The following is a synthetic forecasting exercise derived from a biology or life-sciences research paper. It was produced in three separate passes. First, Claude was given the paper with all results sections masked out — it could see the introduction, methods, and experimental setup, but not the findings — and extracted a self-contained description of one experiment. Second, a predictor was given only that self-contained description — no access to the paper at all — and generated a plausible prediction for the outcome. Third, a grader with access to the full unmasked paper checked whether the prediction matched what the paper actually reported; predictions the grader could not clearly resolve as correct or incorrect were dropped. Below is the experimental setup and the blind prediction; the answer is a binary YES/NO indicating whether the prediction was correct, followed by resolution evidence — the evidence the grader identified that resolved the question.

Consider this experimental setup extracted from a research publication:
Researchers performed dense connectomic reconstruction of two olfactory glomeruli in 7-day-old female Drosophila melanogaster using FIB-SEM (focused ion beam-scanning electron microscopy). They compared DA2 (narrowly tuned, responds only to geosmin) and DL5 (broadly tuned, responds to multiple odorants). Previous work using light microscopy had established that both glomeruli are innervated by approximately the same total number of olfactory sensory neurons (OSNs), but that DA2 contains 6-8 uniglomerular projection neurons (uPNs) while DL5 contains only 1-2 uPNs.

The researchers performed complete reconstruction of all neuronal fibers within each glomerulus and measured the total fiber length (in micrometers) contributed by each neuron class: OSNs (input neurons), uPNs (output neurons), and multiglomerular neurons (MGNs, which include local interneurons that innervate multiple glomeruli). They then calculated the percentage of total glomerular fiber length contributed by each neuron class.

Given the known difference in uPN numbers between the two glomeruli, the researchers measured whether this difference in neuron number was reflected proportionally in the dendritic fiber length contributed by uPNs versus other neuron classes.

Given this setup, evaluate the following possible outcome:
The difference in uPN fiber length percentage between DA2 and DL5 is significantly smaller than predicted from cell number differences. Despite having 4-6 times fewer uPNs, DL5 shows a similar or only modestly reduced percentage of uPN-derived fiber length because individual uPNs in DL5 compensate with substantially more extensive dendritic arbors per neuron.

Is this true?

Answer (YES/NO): YES